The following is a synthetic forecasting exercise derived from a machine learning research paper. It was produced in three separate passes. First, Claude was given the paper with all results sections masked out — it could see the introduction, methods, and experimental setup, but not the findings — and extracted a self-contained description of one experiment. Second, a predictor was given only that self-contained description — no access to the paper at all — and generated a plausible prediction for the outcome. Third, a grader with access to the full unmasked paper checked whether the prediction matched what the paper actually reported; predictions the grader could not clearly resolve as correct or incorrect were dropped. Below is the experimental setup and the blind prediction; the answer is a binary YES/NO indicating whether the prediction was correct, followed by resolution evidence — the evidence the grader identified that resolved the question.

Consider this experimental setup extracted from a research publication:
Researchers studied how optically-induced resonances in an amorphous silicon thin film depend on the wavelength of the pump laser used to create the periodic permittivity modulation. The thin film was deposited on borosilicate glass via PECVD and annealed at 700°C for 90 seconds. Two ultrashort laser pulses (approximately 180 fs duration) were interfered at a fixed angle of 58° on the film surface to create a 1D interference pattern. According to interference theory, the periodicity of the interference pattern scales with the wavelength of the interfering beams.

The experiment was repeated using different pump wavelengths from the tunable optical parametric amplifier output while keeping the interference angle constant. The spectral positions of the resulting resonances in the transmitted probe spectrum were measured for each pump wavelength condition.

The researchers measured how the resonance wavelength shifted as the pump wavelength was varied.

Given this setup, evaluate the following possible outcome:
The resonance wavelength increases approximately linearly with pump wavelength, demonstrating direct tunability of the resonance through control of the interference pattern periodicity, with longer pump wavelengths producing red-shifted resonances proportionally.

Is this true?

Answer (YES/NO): YES